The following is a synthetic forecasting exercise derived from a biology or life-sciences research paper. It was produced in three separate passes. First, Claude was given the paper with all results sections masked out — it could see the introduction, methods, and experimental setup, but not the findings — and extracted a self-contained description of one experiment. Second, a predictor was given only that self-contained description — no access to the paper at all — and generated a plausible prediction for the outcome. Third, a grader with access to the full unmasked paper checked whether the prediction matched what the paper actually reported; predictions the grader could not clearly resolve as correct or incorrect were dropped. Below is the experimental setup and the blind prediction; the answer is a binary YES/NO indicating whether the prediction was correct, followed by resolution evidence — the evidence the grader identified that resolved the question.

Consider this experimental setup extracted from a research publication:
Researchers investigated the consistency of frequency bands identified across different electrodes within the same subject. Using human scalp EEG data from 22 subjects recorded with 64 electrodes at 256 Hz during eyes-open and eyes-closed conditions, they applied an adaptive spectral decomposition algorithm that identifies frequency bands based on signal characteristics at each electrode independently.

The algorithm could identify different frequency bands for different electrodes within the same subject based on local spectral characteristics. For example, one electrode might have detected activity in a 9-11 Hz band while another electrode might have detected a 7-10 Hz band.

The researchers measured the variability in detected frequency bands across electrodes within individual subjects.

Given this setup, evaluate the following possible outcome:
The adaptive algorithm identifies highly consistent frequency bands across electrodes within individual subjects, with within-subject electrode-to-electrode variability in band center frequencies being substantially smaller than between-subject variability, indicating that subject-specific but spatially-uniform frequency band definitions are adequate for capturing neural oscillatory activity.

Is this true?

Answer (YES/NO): NO